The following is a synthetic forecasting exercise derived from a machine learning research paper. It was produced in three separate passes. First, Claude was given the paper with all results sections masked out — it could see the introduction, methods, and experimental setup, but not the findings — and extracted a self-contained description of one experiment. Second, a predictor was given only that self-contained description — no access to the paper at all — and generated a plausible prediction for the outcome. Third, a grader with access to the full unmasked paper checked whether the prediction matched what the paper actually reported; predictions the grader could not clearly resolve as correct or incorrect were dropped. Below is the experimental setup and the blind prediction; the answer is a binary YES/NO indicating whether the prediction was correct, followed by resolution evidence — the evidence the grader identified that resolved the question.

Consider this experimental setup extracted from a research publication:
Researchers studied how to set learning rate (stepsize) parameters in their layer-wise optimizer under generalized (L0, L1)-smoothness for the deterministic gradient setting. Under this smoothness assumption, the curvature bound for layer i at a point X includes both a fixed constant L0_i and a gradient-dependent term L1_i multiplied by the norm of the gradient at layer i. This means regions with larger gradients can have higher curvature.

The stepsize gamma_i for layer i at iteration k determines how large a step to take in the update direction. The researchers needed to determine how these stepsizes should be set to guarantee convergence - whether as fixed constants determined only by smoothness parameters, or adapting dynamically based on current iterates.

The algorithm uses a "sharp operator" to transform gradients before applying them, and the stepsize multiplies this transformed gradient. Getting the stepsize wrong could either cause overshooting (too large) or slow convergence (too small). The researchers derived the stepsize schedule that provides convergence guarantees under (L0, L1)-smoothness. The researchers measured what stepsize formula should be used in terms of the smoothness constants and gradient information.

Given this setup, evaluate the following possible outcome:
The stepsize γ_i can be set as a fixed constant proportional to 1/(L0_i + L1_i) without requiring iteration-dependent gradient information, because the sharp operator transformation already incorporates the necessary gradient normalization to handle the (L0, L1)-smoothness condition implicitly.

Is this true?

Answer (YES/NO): NO